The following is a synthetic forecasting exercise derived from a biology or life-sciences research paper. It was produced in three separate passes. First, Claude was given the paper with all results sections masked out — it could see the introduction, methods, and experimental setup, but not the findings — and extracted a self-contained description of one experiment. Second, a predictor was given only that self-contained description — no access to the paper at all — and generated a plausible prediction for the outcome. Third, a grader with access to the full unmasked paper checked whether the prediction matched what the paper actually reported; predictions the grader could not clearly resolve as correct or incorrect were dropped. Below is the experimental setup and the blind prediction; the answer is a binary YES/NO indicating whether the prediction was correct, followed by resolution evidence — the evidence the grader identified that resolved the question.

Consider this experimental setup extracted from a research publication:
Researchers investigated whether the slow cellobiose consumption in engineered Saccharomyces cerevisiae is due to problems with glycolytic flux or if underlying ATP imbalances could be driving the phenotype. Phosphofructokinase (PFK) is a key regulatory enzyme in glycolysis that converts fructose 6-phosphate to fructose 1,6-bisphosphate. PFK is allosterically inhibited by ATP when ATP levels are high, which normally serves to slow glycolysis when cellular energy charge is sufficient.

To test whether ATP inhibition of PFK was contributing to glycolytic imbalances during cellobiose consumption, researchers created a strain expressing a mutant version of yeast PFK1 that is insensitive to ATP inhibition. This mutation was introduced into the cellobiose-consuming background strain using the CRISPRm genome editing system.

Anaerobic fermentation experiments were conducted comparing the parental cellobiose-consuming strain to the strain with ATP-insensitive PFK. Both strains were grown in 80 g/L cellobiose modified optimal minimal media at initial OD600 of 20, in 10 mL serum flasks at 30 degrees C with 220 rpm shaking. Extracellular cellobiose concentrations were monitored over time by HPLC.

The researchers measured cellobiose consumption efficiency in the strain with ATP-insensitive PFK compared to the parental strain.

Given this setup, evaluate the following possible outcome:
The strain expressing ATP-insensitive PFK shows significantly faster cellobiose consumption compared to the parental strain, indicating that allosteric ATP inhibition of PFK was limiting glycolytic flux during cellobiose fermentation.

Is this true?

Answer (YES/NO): YES